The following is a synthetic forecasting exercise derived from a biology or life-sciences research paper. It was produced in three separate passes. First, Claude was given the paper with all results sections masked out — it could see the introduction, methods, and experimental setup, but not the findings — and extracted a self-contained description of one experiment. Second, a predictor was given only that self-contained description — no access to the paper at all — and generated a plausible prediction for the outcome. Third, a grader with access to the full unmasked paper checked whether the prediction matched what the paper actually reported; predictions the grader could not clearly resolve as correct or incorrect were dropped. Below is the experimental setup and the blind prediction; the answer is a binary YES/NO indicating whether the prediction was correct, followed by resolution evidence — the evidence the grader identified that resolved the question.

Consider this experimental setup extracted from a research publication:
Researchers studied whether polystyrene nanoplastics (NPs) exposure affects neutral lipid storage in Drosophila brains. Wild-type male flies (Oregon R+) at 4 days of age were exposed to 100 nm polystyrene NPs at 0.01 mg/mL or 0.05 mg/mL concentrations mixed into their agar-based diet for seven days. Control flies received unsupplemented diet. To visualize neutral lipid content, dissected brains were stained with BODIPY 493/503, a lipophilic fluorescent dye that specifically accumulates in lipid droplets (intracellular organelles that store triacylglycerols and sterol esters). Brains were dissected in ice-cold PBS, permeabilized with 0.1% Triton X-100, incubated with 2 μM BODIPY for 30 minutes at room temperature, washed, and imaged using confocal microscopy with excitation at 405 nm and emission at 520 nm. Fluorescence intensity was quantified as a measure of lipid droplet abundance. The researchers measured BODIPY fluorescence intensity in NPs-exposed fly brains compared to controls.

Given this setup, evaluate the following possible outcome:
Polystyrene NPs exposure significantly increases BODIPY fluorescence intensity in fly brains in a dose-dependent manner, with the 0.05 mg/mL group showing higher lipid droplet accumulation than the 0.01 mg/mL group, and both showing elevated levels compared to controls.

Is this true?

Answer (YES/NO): YES